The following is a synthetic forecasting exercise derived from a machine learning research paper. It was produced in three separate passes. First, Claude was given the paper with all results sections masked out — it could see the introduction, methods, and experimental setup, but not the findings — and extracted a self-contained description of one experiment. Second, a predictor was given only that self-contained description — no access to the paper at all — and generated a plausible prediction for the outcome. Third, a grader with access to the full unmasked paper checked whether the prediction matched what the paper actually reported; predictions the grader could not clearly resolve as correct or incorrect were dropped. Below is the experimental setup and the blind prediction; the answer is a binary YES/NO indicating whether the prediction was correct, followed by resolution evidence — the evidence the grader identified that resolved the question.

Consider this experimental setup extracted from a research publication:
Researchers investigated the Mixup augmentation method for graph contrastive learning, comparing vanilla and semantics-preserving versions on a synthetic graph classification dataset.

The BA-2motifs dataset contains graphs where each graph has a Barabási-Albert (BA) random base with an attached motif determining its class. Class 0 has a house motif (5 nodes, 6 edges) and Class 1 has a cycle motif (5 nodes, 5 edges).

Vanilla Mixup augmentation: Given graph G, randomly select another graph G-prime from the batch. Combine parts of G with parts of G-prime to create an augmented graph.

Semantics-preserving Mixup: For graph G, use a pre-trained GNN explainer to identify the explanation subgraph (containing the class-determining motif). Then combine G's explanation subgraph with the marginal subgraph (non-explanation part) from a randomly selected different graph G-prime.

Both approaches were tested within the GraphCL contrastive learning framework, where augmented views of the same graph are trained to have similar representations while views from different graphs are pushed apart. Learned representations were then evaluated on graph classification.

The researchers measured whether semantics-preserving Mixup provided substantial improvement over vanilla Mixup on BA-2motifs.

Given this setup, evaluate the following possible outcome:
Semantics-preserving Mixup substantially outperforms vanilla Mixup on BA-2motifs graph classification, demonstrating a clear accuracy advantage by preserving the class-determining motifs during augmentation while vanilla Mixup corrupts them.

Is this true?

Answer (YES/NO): NO